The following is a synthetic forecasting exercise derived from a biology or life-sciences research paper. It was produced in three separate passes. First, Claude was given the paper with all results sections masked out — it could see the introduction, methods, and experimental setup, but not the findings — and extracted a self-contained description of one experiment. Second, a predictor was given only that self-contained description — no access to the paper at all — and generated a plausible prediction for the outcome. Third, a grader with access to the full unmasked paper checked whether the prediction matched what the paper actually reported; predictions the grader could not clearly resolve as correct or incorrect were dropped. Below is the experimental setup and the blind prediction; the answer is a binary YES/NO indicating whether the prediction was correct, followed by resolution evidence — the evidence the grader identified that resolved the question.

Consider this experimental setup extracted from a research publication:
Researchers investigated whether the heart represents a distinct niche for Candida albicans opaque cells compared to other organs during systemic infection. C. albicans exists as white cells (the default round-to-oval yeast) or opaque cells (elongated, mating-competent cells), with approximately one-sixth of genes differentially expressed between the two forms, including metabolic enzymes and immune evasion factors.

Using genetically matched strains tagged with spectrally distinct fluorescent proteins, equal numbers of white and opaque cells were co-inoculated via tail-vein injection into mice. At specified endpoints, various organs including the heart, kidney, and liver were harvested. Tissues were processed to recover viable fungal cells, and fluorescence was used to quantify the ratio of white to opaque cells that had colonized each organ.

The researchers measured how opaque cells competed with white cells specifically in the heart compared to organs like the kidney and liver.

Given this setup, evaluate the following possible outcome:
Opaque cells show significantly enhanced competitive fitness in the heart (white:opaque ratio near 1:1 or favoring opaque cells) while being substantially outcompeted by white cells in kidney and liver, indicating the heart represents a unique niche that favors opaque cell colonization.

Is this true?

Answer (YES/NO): NO